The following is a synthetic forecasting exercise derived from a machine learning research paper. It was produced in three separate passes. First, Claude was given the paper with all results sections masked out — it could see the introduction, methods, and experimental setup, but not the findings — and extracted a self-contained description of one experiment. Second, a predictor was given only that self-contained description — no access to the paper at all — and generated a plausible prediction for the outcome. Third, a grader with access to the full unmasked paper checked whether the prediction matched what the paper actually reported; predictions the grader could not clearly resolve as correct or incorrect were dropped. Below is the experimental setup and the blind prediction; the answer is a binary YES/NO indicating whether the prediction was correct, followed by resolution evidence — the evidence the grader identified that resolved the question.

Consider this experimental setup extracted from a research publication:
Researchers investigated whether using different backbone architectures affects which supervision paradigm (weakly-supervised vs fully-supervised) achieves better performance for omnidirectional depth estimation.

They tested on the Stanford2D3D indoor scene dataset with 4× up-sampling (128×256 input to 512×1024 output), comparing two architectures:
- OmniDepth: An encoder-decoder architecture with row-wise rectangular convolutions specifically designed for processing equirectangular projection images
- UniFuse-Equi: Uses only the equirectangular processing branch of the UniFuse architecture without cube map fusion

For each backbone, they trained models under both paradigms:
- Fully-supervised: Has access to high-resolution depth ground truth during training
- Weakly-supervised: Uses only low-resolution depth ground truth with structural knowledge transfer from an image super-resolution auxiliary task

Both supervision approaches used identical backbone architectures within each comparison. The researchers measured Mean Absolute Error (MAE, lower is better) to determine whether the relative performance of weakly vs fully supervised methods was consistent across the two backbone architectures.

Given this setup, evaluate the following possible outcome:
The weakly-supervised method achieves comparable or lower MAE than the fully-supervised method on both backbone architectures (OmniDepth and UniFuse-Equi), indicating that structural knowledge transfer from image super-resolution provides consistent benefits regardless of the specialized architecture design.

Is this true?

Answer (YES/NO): NO